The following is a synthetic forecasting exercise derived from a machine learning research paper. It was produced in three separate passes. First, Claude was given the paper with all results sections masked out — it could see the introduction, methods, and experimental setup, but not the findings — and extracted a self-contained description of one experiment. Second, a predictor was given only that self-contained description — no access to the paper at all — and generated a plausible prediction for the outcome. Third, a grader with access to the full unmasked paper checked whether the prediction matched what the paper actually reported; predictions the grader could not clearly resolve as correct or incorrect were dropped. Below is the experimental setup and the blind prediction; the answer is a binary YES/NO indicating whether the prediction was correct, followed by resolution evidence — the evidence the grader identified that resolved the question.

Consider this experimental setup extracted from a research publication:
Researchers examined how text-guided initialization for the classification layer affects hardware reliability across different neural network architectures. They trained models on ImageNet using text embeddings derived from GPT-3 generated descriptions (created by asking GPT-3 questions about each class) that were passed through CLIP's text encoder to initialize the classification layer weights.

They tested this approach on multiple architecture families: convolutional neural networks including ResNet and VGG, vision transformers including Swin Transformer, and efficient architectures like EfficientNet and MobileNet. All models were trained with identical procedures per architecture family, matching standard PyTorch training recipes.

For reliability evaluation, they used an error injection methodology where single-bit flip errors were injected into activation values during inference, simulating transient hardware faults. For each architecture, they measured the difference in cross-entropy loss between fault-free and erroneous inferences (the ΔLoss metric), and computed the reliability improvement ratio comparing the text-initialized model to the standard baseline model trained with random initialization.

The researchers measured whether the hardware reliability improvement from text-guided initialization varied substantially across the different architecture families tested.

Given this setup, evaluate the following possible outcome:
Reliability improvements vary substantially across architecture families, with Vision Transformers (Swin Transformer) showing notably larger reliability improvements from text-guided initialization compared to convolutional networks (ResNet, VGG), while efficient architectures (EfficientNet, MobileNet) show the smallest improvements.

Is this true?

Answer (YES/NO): NO